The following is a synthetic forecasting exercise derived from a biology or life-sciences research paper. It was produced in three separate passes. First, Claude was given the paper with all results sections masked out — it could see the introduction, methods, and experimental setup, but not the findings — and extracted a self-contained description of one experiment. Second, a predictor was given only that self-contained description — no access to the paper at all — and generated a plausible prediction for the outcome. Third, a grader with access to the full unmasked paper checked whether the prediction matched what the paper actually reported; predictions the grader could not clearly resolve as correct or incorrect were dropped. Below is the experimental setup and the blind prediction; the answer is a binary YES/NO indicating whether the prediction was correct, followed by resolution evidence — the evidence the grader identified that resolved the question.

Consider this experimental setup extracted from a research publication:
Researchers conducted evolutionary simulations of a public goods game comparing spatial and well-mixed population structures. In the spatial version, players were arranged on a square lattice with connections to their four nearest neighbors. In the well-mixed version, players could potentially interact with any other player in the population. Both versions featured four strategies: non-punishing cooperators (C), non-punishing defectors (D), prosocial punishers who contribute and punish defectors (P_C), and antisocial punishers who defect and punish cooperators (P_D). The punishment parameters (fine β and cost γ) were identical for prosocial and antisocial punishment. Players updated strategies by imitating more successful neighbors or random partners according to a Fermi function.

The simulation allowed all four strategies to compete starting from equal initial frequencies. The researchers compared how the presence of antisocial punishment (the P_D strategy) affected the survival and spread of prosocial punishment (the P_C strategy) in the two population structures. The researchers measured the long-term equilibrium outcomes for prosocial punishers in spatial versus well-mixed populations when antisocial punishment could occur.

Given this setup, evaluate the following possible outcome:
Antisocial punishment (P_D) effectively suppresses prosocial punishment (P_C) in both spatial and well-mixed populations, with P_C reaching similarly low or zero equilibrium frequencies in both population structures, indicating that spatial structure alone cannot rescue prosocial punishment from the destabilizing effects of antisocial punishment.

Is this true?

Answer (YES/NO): NO